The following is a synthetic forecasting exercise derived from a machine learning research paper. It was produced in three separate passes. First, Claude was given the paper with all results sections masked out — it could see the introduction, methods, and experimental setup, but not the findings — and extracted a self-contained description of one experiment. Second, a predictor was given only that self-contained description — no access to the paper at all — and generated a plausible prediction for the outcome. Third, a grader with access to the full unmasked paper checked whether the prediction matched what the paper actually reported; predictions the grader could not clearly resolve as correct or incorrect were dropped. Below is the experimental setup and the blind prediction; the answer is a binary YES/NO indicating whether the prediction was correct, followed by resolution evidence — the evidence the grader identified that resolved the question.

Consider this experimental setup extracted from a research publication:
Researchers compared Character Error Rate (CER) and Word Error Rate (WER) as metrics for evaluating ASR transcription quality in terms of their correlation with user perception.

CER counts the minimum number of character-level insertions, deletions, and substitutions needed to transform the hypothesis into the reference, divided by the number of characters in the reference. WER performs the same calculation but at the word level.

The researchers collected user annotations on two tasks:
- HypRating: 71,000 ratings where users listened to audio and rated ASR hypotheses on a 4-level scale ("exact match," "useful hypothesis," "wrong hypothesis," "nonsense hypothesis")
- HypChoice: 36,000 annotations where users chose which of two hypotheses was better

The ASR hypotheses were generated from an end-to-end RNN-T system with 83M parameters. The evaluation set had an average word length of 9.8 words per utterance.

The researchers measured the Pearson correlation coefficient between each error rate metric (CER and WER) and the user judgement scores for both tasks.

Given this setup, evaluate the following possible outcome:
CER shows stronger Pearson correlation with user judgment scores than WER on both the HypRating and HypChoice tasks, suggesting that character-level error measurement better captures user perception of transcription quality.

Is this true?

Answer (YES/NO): NO